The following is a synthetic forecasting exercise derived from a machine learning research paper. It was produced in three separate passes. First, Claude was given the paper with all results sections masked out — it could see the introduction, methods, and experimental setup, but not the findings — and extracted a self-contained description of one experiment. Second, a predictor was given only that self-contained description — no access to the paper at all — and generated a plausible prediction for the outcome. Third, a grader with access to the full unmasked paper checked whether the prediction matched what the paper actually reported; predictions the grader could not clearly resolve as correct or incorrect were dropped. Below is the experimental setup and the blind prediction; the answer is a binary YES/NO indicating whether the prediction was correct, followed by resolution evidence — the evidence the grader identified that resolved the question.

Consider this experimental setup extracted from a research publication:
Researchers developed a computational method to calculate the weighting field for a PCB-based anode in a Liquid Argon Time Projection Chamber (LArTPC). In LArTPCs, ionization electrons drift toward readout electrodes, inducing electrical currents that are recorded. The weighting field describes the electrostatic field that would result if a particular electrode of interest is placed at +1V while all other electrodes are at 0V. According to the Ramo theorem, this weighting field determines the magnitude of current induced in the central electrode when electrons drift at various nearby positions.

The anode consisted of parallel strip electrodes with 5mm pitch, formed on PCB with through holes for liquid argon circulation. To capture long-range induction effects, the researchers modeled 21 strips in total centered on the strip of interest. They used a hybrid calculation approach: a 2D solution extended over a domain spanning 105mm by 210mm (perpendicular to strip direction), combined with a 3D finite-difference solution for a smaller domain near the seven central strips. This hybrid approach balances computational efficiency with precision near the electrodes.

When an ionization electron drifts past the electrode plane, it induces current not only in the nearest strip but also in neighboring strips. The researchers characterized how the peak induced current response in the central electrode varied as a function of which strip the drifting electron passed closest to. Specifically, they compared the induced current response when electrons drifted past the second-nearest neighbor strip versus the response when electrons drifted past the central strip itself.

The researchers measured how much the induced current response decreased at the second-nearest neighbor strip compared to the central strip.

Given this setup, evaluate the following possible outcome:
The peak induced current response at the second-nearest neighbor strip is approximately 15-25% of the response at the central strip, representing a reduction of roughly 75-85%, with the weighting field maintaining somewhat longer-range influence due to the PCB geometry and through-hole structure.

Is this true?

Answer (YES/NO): NO